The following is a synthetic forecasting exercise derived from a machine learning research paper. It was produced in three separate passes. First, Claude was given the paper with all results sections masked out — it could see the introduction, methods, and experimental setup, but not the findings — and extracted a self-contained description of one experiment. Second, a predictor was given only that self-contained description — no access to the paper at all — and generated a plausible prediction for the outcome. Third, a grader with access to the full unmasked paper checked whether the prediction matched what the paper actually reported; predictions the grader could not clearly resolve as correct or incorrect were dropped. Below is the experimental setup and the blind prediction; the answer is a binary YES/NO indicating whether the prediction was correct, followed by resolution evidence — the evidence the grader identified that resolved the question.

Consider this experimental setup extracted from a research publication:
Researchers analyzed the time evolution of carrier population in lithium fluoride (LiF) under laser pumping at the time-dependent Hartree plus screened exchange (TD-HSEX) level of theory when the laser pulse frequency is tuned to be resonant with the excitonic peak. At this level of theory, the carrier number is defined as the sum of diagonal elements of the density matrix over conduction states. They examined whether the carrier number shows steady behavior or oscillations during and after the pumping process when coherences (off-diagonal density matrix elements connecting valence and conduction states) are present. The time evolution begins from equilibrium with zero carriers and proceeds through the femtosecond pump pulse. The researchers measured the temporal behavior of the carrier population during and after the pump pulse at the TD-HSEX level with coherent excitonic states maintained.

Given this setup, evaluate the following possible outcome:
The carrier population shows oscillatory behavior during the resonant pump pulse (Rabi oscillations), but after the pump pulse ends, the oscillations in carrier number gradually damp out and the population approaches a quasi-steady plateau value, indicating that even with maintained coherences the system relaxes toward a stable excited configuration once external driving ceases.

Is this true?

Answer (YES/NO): NO